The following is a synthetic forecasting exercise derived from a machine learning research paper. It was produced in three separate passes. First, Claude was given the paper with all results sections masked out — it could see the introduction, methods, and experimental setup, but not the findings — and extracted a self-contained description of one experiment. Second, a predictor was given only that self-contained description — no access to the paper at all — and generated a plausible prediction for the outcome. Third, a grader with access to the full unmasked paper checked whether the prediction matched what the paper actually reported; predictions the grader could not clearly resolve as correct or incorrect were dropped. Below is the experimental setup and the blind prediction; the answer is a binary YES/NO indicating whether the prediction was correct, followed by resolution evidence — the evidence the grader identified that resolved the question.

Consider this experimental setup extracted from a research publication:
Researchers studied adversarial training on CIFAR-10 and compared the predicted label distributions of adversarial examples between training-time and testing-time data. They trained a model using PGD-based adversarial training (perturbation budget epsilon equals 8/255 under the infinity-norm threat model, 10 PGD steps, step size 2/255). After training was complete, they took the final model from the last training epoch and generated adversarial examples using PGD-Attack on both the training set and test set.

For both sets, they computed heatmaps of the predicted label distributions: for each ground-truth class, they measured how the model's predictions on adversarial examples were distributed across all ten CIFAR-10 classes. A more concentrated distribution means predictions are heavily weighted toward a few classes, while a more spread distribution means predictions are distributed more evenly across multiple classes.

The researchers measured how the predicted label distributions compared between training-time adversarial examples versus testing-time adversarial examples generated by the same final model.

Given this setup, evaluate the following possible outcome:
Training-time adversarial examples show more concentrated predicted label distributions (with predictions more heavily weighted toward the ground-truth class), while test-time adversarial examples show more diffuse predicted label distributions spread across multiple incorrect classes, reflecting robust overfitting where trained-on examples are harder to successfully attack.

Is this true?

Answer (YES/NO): YES